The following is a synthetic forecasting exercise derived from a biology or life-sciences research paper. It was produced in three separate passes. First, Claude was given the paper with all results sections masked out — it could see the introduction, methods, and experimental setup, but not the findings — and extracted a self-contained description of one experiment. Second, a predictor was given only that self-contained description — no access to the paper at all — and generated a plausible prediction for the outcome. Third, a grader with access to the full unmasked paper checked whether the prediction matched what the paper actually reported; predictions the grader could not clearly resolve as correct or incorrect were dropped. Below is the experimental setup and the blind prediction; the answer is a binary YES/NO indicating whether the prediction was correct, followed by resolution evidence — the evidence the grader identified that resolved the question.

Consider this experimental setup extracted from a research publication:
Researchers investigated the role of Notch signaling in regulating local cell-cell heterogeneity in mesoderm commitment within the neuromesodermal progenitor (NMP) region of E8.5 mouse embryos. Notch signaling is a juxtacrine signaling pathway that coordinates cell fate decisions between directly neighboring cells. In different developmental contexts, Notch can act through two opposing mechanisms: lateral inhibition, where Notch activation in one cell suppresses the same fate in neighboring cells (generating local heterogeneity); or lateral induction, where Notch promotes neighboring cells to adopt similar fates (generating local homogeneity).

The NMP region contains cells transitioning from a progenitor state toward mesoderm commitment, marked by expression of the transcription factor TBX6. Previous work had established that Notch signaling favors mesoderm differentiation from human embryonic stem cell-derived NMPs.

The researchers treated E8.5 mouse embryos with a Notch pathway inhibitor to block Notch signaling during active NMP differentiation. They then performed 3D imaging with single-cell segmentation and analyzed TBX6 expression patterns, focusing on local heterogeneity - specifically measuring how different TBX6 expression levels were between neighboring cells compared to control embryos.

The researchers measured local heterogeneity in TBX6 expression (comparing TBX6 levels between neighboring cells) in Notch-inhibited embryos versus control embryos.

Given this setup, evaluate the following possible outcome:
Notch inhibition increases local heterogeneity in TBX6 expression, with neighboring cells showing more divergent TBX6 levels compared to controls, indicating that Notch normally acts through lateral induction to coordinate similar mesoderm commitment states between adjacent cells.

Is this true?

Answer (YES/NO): NO